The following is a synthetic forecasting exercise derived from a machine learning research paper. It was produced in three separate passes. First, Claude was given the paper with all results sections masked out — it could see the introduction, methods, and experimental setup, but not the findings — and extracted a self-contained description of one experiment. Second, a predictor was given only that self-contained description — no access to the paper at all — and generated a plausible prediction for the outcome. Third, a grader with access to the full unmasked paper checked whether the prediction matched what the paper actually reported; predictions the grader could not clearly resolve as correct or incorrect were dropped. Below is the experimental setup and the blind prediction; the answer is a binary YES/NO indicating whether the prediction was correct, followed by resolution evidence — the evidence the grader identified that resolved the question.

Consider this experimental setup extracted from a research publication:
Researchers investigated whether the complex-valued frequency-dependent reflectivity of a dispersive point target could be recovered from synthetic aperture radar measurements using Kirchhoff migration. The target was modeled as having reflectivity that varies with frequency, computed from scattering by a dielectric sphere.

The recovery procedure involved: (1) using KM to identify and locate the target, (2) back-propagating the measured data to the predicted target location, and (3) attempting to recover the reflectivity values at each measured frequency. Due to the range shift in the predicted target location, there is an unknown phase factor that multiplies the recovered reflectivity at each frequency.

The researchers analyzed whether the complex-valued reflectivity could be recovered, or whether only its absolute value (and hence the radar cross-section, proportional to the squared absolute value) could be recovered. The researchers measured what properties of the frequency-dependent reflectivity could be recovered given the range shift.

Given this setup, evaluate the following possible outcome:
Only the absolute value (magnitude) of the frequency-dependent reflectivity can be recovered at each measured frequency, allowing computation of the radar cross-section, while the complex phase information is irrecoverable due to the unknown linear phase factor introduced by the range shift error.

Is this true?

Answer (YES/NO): YES